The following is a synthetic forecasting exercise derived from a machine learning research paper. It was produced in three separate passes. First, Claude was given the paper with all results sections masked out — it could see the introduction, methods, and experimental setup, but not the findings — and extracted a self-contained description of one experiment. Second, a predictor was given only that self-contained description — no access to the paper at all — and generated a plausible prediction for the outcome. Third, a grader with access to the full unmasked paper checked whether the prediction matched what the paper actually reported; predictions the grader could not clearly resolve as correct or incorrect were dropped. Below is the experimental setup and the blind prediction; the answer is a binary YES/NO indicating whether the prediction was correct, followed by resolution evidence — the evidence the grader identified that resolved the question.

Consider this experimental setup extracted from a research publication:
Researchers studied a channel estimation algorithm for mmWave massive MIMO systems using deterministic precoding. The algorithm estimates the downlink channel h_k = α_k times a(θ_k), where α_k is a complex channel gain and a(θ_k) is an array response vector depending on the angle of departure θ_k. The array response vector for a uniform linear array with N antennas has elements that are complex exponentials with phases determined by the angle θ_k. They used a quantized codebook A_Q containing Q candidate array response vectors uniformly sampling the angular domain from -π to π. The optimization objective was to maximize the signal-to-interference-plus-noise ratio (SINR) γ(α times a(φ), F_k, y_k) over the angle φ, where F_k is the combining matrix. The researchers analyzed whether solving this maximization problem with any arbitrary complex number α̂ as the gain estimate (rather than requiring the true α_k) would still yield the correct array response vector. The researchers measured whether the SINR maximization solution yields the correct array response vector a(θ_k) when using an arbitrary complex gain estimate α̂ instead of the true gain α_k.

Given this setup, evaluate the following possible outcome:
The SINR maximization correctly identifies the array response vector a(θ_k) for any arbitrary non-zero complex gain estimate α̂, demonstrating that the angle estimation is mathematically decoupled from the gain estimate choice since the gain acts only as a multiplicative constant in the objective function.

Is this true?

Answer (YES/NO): YES